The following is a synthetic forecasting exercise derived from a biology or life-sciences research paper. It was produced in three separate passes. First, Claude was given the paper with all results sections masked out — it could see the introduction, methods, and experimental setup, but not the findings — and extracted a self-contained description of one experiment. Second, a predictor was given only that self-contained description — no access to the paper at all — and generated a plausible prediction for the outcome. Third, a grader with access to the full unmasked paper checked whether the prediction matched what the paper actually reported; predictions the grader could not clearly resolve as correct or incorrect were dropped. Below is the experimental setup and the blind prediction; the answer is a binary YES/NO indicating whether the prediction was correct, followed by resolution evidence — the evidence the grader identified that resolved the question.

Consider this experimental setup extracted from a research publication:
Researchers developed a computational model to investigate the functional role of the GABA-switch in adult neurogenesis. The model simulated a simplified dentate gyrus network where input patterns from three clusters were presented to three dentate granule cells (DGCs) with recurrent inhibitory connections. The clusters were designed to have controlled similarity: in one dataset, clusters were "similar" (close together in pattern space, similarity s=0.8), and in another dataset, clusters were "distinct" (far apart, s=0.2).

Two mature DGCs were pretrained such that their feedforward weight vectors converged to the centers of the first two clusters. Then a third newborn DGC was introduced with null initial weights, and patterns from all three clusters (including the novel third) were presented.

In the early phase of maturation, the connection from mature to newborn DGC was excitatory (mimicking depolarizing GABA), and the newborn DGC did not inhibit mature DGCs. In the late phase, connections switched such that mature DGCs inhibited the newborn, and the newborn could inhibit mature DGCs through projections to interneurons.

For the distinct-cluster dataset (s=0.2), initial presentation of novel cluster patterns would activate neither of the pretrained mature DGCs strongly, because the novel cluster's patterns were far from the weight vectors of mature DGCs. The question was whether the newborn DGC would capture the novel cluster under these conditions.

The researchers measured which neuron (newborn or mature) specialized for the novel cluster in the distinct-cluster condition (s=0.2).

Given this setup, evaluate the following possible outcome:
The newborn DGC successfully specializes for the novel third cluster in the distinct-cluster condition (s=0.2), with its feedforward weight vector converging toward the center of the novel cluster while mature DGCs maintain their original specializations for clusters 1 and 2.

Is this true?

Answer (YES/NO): NO